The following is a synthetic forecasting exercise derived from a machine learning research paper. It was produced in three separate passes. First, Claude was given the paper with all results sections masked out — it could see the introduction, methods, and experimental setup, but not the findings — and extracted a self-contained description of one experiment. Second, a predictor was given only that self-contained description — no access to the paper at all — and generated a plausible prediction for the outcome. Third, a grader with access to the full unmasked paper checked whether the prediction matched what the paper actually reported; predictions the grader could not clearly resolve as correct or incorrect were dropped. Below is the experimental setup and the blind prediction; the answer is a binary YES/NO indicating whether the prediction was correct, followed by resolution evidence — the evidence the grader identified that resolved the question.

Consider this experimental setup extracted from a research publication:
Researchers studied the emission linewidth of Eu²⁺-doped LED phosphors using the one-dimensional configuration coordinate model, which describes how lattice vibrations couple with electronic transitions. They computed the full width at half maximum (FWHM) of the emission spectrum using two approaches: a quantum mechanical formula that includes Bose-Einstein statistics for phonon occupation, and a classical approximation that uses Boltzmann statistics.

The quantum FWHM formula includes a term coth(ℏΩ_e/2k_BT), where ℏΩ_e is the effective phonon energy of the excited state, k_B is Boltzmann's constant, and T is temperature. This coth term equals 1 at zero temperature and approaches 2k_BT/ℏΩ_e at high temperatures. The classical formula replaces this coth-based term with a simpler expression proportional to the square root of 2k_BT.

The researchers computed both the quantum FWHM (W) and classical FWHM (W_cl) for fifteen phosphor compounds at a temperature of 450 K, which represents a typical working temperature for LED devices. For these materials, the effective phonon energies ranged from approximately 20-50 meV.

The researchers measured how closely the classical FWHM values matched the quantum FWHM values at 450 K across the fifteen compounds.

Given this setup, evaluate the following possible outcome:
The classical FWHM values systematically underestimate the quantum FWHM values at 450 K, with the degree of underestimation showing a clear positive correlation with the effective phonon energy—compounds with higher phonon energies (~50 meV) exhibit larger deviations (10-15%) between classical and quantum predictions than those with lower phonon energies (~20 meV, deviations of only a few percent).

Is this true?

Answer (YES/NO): NO